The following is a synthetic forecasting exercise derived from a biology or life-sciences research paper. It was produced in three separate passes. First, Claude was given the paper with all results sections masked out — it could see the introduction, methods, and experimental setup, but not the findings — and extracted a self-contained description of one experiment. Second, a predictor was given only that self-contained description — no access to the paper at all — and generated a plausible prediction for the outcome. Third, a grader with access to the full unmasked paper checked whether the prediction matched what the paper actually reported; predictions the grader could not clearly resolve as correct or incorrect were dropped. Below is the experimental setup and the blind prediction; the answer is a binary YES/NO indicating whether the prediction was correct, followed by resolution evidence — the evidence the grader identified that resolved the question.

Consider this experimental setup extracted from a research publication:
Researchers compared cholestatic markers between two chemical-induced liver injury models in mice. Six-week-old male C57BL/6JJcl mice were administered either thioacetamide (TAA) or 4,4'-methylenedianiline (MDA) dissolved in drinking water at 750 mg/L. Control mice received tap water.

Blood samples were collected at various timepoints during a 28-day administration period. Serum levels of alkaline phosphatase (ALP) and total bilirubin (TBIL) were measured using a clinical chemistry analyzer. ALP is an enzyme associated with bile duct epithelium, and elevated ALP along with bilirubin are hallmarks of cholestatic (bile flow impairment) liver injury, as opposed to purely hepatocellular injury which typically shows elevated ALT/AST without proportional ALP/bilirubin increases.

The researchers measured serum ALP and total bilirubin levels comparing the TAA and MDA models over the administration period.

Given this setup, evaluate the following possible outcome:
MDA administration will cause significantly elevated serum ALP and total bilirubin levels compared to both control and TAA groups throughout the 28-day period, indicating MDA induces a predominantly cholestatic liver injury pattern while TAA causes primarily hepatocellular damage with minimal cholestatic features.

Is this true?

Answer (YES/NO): YES